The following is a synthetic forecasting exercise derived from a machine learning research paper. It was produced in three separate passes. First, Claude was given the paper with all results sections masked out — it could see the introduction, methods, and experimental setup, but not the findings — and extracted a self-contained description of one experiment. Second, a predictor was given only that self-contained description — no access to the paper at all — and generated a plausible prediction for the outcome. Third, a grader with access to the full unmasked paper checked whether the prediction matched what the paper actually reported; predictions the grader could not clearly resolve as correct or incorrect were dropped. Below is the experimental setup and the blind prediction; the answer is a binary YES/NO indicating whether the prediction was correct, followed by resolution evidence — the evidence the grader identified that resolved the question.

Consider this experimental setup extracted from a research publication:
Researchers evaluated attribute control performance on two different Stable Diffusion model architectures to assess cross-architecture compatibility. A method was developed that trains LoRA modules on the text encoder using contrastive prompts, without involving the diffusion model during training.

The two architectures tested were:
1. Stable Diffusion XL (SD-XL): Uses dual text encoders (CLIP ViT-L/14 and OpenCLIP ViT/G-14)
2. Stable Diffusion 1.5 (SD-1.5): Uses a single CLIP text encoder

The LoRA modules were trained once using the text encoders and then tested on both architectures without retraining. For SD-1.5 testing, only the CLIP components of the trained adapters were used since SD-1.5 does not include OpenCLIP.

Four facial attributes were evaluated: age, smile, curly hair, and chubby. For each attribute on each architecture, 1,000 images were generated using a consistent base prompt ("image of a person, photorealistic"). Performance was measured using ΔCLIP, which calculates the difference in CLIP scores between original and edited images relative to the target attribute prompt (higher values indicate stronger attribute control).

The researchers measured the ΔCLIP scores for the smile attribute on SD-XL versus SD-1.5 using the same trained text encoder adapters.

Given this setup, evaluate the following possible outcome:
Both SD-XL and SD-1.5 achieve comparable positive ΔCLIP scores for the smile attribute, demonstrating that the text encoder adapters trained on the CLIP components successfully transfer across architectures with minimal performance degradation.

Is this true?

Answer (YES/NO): NO